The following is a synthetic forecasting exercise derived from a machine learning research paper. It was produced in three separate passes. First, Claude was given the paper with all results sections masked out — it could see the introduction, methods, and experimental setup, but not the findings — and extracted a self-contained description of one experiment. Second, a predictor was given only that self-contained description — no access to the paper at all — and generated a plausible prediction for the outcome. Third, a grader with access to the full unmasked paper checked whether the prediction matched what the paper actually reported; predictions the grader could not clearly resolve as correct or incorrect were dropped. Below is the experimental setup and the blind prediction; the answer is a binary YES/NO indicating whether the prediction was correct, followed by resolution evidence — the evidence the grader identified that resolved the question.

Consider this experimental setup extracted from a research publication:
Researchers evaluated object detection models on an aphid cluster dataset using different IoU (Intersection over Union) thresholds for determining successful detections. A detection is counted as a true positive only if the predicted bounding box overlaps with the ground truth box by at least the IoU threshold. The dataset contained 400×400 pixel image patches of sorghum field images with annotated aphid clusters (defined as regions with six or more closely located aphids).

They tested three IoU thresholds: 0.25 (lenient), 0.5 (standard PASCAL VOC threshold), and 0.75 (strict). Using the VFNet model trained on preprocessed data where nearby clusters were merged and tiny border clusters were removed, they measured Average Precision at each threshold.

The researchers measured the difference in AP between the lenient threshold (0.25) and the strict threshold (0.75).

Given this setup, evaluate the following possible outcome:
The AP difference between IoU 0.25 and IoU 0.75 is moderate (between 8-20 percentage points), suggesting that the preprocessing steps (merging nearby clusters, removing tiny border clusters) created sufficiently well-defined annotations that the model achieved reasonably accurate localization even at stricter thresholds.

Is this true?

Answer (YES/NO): NO